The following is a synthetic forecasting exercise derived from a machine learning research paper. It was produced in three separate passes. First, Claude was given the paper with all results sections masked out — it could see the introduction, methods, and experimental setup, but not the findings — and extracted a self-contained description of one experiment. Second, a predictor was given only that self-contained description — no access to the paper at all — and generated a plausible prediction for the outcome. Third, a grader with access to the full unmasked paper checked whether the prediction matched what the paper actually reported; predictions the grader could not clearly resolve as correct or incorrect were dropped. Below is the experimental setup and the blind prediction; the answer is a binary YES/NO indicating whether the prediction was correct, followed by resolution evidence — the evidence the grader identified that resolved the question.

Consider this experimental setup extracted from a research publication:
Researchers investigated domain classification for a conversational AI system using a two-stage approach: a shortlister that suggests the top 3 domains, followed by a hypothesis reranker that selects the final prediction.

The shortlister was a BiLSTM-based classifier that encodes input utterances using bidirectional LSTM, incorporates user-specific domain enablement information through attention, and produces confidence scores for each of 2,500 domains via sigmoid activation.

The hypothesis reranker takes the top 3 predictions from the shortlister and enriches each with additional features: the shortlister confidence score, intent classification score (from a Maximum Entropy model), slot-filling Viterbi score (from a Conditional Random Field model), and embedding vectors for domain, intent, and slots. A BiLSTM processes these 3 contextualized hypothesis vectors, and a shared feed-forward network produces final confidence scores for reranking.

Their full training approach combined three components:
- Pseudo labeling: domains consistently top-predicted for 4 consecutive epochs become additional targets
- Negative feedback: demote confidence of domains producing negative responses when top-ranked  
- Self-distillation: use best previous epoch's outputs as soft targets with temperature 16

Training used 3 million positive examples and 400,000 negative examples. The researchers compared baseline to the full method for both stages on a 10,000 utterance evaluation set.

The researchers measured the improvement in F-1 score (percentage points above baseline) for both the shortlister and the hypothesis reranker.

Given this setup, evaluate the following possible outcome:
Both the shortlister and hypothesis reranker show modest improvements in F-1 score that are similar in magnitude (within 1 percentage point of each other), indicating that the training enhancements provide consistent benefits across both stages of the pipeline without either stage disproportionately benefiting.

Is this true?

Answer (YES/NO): NO